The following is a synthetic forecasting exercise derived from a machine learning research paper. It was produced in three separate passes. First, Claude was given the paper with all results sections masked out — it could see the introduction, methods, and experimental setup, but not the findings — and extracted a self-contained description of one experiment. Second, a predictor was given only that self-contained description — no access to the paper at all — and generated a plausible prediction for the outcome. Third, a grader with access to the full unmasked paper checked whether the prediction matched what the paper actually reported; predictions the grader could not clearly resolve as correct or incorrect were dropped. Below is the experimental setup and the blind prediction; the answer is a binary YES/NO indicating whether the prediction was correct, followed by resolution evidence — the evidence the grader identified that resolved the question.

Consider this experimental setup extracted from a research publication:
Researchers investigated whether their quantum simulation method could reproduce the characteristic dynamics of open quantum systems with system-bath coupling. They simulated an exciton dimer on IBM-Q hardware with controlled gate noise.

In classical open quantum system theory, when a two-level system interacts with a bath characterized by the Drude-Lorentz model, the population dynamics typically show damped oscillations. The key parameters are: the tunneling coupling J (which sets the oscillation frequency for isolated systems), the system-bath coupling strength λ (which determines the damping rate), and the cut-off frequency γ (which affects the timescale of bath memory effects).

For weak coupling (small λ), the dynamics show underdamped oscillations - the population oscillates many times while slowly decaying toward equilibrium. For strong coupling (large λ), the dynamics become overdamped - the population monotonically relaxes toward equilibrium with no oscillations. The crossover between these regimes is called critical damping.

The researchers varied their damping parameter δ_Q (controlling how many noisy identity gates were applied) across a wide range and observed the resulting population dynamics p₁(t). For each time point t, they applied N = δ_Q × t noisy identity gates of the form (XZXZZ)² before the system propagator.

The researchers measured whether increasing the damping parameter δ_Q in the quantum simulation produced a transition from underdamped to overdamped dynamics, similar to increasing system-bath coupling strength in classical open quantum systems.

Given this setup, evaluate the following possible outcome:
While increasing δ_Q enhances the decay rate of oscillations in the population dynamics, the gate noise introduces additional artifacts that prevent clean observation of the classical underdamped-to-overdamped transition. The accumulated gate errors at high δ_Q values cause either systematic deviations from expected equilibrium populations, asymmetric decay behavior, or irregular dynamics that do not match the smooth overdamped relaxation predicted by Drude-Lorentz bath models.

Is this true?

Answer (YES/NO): NO